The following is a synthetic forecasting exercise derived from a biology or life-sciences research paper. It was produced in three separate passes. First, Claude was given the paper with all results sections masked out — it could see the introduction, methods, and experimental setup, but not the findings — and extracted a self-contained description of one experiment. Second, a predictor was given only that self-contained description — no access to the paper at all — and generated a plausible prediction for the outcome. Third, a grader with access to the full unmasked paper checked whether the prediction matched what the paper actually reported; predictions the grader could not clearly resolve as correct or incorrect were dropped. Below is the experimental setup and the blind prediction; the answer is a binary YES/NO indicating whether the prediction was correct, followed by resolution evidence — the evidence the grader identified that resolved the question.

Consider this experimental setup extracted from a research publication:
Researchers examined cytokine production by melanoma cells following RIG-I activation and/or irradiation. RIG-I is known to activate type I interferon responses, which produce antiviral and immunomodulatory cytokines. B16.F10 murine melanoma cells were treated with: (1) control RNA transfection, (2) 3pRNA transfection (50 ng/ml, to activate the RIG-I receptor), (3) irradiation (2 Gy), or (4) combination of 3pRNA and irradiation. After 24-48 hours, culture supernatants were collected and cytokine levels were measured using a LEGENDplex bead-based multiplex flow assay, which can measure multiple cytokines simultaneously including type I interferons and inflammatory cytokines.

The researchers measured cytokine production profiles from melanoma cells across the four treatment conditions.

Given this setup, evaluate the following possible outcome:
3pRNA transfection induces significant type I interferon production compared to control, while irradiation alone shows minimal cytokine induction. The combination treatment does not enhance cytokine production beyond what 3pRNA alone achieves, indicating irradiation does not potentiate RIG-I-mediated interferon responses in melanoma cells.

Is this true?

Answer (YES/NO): NO